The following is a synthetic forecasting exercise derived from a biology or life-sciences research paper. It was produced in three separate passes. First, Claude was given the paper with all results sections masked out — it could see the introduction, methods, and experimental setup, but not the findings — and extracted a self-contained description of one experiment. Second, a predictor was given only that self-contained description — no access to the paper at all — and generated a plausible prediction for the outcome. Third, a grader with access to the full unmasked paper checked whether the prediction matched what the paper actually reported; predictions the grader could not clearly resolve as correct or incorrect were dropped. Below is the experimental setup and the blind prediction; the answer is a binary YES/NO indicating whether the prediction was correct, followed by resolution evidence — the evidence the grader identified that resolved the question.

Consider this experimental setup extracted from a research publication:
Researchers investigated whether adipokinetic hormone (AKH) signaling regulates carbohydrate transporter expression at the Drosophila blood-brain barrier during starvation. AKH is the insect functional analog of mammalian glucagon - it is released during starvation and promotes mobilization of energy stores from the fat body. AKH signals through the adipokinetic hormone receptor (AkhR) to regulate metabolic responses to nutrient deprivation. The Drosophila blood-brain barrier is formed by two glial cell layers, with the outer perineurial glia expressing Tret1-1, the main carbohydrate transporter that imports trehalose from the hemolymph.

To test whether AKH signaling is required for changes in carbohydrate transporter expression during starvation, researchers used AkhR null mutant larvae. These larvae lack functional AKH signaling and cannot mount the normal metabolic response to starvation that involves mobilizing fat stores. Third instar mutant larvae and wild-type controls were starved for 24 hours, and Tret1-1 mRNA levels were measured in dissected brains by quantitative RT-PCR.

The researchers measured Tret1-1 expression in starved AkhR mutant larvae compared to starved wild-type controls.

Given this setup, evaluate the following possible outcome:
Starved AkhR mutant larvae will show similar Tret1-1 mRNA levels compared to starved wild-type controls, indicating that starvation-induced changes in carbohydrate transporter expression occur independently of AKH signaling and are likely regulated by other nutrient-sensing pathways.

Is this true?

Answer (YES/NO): YES